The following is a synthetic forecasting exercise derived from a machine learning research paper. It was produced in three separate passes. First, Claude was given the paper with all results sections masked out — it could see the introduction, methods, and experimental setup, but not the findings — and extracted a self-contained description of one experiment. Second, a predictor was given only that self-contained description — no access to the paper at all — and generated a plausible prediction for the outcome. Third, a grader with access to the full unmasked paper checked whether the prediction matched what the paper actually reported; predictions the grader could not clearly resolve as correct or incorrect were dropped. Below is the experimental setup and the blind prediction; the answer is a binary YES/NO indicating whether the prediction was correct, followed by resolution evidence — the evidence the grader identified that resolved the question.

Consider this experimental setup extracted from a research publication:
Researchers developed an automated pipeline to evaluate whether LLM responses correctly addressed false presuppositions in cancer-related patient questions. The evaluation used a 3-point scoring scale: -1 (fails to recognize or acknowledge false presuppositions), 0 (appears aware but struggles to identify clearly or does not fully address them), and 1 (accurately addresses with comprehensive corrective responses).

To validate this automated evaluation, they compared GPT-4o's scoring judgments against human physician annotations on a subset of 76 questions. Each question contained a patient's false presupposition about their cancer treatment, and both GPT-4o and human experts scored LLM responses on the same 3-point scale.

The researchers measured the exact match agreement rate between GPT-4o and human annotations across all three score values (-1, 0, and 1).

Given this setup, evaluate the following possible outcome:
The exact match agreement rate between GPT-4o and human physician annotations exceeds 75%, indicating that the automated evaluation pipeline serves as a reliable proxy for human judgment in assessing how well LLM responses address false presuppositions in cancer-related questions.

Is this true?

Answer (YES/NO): NO